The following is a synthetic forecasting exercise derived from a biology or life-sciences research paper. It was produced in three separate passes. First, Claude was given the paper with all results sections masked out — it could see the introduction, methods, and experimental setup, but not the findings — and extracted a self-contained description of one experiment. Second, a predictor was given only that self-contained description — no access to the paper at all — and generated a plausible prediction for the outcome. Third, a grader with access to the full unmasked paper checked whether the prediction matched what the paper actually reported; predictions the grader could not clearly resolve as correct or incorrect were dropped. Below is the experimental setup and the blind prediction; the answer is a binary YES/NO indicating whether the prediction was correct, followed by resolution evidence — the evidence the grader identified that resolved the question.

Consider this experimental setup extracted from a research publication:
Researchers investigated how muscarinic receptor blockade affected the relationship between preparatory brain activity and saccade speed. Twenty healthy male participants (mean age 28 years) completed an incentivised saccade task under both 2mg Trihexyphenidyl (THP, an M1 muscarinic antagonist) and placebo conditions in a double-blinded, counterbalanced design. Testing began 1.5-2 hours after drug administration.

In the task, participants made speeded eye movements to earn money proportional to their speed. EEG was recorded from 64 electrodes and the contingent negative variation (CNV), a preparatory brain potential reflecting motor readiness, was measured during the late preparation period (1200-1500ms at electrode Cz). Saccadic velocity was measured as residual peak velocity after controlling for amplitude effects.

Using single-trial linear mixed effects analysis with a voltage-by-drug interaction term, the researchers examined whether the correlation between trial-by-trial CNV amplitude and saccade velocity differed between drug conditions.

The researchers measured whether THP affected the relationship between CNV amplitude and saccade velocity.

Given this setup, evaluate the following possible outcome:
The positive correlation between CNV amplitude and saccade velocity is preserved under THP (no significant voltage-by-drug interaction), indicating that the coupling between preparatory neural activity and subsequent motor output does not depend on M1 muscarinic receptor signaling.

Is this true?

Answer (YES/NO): NO